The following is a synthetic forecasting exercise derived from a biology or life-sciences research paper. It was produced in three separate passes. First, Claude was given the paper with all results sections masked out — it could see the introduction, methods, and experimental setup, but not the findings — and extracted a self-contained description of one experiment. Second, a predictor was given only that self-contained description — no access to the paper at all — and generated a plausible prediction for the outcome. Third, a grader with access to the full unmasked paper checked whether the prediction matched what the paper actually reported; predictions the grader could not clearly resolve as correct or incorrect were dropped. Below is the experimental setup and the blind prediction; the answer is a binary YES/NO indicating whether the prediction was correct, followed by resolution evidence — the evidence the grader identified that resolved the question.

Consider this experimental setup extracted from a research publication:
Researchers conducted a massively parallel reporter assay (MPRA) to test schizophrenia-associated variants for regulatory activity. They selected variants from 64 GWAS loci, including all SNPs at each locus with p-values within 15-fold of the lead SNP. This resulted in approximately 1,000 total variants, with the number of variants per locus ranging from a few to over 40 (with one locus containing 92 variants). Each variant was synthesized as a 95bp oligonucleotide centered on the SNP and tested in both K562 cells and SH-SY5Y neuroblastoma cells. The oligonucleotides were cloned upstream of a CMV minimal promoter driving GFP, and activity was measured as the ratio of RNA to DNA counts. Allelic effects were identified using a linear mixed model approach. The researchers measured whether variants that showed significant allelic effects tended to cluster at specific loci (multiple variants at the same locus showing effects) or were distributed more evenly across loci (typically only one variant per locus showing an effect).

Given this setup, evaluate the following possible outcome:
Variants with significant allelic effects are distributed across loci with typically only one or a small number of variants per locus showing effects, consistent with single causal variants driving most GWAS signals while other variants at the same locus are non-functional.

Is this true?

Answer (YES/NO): NO